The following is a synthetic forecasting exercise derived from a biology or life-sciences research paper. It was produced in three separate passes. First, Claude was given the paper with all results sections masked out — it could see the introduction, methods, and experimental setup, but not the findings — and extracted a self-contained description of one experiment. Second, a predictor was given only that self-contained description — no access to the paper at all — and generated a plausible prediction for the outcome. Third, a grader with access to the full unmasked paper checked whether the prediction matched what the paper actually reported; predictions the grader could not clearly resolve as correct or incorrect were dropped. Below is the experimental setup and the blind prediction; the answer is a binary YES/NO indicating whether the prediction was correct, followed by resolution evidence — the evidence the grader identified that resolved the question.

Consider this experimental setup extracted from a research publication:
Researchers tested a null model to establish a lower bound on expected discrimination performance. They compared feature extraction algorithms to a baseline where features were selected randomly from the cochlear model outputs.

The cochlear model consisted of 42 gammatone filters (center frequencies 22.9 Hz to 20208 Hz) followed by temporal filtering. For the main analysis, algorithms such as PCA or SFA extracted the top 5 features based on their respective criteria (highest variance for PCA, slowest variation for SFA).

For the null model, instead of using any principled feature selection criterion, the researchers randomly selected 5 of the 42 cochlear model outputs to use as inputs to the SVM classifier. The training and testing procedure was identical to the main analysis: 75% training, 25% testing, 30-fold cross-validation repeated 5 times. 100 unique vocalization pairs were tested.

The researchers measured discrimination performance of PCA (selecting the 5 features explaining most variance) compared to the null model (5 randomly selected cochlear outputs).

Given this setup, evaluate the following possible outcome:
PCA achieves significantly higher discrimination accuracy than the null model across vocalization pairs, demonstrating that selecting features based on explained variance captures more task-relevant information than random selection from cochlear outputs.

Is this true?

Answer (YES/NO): YES